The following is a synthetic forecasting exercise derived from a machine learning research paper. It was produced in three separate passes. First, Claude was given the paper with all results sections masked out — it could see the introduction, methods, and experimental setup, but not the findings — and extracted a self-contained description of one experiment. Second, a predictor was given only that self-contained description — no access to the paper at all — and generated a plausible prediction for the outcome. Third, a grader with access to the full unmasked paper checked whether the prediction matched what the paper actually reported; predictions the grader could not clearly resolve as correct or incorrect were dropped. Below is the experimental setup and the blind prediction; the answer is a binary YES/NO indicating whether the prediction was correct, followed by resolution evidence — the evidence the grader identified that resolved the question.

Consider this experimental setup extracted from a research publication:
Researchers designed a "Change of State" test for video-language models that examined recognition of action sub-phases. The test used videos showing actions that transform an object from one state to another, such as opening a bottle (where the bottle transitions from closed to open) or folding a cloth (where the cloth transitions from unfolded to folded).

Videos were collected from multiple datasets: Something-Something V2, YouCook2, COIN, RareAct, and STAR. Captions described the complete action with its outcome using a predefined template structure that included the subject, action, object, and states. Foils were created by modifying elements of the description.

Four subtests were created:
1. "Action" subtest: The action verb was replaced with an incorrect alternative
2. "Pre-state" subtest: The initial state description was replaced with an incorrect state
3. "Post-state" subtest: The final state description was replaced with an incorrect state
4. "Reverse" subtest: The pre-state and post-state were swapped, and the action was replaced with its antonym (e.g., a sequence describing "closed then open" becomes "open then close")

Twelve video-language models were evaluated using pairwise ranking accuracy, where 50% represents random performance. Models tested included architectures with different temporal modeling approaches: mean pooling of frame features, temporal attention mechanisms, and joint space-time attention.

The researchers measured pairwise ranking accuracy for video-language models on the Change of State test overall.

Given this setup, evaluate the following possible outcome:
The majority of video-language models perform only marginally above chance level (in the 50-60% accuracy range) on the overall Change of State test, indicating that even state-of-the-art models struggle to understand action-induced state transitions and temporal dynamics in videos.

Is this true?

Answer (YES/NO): YES